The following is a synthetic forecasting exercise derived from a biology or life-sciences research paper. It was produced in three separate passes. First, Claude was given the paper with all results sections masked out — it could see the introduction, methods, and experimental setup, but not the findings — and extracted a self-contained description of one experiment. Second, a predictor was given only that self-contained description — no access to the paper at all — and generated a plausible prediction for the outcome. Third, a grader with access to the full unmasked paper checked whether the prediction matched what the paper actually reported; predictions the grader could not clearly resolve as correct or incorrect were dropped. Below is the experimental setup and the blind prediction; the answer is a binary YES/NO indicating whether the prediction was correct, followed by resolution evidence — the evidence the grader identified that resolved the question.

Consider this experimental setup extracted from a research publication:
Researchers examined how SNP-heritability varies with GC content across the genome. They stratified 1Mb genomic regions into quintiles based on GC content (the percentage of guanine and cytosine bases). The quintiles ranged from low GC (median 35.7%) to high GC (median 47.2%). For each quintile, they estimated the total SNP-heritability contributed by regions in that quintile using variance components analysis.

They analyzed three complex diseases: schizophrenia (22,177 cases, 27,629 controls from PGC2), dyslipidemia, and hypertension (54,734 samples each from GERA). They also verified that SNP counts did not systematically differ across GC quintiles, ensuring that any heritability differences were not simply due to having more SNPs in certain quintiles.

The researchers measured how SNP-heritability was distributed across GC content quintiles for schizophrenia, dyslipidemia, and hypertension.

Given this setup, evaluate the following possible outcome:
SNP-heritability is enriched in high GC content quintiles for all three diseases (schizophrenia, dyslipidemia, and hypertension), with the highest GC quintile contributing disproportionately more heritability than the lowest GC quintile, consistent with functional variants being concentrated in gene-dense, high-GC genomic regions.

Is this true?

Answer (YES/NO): YES